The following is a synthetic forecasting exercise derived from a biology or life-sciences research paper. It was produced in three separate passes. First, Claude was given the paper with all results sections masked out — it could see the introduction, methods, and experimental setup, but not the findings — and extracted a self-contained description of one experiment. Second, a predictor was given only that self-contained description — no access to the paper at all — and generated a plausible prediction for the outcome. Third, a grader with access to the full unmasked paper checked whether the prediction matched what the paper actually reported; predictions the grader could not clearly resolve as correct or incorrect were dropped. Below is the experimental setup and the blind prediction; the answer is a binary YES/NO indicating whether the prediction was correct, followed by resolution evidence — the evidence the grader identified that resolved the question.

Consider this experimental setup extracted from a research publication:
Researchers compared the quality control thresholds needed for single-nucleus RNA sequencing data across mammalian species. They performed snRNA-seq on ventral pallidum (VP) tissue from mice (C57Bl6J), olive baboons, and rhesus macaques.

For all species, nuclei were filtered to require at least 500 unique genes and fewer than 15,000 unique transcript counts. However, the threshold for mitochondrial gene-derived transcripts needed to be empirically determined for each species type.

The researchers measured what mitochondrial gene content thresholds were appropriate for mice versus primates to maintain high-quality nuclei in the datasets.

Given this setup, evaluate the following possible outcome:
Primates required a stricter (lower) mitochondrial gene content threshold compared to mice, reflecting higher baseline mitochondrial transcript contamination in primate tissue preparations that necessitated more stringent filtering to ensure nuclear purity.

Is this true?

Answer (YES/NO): NO